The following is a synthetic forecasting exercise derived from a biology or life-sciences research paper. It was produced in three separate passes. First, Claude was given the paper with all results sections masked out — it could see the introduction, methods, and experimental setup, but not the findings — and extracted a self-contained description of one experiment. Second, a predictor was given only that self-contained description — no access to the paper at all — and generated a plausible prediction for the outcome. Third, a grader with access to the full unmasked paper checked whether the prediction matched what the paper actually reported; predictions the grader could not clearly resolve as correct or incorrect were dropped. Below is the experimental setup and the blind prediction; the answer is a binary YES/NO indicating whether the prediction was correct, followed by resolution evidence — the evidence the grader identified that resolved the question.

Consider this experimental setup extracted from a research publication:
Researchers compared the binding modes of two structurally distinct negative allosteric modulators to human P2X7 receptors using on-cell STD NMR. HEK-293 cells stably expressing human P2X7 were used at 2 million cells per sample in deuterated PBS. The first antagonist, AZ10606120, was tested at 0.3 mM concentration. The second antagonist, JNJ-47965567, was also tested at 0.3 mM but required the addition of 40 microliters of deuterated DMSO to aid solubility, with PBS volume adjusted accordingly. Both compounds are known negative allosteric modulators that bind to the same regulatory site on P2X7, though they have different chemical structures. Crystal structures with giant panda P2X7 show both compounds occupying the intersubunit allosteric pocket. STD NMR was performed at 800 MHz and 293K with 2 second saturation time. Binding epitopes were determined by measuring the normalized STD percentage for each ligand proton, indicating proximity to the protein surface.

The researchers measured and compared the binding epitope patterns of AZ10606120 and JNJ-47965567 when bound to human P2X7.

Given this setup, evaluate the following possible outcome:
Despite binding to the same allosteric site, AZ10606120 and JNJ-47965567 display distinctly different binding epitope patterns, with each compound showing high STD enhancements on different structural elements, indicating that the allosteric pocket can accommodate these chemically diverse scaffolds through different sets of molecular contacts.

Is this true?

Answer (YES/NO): NO